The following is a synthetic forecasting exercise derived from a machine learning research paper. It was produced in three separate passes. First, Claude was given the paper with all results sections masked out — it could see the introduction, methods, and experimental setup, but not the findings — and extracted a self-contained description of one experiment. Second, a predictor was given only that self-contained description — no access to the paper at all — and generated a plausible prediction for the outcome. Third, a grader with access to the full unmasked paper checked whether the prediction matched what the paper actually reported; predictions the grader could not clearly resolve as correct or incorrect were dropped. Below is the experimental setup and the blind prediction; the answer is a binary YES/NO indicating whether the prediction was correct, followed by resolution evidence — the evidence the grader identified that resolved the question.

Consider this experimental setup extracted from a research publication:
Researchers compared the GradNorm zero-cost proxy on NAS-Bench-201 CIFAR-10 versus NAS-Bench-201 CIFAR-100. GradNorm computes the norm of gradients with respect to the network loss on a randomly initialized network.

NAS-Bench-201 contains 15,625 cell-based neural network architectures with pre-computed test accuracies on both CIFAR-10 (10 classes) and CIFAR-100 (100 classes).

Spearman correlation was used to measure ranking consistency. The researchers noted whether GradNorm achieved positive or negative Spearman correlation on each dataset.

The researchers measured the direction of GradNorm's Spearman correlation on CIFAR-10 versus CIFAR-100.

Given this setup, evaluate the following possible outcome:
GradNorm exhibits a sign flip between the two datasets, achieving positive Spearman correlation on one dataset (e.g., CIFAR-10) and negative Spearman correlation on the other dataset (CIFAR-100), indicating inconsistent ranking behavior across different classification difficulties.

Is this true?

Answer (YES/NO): YES